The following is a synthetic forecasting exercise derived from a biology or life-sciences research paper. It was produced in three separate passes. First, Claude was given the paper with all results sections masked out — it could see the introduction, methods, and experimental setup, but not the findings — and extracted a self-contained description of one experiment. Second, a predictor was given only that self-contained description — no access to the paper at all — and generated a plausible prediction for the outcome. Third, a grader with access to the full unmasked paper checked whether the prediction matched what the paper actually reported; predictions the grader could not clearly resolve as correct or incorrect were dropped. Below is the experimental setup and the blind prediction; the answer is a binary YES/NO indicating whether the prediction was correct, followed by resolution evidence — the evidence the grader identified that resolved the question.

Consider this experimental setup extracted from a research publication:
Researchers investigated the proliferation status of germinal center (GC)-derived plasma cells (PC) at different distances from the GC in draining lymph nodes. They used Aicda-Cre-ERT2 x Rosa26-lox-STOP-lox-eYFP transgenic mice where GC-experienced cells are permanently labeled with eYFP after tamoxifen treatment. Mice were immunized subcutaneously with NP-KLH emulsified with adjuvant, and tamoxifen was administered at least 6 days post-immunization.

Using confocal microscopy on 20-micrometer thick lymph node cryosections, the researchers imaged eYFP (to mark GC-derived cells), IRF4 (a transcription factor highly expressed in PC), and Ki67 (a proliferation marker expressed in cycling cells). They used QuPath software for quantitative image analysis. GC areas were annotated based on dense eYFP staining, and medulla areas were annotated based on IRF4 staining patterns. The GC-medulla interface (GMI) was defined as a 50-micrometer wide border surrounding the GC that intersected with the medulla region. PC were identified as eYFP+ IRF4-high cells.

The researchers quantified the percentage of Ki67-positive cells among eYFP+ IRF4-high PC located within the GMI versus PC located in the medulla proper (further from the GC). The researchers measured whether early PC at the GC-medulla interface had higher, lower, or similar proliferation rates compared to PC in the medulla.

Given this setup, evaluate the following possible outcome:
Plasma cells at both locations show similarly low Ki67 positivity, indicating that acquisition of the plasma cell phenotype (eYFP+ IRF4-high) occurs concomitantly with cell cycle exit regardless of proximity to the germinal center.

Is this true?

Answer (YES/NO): NO